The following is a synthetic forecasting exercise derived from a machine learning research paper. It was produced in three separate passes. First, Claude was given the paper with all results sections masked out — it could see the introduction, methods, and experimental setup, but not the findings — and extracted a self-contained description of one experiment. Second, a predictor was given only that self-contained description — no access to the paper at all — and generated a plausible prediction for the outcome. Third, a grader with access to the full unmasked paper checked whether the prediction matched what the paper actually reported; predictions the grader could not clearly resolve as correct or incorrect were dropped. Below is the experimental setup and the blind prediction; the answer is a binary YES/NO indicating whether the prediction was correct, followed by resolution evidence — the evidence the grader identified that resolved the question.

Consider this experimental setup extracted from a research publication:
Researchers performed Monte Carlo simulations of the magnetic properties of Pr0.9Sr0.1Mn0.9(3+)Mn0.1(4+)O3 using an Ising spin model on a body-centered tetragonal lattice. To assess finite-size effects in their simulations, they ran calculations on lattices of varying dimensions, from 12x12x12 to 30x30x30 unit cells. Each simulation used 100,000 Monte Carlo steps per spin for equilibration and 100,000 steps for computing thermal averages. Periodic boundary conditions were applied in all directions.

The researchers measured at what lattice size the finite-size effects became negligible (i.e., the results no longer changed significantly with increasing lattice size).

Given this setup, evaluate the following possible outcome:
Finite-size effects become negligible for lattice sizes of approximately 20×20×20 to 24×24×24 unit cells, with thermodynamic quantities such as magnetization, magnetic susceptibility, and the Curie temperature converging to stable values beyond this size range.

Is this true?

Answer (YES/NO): YES